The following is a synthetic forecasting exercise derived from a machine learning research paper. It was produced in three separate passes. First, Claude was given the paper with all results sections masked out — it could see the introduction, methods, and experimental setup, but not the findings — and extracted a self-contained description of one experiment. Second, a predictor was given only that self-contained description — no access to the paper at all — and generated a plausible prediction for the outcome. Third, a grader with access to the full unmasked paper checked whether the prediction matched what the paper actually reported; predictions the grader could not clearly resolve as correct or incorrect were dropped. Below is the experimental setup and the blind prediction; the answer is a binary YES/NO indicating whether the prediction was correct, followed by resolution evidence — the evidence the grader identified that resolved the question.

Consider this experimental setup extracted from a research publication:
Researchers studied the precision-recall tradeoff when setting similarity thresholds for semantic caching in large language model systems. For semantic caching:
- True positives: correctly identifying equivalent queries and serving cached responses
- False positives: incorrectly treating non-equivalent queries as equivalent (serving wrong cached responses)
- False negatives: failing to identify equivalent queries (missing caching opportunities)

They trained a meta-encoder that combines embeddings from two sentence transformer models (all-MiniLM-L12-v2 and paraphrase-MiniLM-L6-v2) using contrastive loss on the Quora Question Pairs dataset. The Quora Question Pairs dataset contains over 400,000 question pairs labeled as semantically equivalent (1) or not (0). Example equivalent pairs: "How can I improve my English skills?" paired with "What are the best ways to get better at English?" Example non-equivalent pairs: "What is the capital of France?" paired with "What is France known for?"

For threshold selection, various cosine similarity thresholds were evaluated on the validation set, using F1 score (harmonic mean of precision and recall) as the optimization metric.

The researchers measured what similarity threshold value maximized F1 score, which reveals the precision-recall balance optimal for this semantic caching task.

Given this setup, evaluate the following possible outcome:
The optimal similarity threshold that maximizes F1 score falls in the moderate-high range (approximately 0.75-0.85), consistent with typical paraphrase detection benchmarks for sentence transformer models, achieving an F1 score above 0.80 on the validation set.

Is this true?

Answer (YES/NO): YES